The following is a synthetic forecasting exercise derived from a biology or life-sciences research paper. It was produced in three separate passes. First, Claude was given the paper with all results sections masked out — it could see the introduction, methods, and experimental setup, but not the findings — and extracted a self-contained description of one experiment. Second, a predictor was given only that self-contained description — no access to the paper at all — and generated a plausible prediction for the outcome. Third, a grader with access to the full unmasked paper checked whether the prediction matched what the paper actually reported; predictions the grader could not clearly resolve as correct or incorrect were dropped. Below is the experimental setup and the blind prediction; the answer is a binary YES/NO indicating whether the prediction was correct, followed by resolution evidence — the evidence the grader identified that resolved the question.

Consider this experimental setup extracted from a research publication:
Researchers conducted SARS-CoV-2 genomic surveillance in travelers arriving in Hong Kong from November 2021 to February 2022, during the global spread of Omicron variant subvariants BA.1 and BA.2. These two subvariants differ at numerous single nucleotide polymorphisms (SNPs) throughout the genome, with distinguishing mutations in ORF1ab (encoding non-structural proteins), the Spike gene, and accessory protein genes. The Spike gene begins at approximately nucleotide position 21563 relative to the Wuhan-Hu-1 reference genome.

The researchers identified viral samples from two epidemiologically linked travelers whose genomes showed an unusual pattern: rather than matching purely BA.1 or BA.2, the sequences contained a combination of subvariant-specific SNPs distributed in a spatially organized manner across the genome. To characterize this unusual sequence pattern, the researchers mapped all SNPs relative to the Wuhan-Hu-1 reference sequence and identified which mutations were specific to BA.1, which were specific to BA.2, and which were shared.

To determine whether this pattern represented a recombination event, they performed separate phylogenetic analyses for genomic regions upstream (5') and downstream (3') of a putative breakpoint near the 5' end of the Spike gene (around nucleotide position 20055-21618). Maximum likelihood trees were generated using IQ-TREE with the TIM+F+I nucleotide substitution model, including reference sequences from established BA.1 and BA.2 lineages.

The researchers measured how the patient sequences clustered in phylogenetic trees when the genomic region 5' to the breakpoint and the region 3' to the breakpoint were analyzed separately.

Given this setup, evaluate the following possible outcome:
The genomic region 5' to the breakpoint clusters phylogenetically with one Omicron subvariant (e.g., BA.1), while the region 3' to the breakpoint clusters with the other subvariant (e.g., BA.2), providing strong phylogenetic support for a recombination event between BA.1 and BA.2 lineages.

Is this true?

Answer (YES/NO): YES